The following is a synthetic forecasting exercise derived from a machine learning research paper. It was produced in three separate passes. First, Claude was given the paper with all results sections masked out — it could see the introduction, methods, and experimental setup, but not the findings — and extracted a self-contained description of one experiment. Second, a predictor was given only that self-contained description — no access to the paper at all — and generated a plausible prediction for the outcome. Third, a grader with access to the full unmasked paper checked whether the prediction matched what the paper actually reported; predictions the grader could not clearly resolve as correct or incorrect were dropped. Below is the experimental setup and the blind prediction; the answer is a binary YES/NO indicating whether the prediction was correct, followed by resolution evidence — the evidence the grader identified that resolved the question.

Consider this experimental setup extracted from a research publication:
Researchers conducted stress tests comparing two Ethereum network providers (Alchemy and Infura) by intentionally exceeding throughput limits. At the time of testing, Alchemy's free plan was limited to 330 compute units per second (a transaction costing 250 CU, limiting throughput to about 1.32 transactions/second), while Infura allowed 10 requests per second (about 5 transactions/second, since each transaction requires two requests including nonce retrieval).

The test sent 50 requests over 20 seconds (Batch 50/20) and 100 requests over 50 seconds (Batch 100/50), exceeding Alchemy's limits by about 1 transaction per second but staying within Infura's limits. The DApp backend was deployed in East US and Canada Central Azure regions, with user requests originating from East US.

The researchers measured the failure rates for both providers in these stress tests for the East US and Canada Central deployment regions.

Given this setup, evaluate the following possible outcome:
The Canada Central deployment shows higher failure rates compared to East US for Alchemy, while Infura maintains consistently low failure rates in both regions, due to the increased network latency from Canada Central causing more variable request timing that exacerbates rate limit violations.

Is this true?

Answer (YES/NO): NO